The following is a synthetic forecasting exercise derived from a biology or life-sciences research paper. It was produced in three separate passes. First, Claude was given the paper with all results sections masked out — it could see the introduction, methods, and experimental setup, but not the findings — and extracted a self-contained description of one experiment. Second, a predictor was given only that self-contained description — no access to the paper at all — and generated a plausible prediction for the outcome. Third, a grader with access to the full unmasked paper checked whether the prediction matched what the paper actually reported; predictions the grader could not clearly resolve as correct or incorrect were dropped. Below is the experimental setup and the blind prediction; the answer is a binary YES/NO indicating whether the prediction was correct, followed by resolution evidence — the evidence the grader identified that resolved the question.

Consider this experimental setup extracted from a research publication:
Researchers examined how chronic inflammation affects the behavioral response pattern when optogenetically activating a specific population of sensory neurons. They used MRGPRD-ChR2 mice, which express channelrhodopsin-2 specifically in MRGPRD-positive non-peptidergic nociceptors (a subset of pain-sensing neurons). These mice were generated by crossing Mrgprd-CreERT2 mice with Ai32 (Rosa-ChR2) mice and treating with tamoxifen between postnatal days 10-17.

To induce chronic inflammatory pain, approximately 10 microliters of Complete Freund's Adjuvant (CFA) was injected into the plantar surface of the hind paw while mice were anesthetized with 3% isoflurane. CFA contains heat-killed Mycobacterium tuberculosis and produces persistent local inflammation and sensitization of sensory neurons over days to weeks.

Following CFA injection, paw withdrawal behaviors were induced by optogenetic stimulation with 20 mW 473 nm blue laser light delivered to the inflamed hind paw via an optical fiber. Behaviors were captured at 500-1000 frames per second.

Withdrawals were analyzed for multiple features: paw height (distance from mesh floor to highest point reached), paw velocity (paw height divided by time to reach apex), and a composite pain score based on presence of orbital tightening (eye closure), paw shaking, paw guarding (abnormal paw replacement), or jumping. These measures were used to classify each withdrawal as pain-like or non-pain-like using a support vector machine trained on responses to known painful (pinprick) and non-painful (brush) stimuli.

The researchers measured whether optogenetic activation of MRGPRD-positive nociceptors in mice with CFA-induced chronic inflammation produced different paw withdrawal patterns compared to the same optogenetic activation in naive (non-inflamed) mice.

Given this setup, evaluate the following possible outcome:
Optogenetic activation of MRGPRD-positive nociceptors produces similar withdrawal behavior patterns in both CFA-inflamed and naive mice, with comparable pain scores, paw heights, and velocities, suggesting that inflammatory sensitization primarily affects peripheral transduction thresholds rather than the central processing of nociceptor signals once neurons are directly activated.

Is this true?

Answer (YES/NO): NO